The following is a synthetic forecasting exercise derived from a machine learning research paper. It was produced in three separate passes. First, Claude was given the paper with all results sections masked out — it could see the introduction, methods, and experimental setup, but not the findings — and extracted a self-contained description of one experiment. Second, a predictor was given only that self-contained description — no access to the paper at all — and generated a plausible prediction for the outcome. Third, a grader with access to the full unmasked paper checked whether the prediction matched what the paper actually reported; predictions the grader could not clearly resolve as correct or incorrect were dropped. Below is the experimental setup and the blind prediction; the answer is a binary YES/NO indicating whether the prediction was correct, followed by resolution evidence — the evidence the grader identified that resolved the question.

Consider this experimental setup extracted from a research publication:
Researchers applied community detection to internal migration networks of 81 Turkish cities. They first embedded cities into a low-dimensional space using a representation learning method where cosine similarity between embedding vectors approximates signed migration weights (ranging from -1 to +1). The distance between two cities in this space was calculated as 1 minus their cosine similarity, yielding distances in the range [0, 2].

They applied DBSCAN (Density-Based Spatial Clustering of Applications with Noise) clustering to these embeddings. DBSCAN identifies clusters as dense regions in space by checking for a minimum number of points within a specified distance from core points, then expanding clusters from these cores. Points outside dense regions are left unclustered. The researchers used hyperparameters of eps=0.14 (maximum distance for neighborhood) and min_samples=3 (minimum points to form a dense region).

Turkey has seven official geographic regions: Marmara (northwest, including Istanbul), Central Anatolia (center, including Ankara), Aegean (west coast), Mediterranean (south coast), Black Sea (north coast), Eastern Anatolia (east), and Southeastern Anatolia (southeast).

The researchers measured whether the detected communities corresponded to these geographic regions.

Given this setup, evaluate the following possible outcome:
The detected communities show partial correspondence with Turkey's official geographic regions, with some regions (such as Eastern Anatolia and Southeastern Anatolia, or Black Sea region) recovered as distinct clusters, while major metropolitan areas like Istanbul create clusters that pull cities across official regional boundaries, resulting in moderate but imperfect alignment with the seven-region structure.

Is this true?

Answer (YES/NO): NO